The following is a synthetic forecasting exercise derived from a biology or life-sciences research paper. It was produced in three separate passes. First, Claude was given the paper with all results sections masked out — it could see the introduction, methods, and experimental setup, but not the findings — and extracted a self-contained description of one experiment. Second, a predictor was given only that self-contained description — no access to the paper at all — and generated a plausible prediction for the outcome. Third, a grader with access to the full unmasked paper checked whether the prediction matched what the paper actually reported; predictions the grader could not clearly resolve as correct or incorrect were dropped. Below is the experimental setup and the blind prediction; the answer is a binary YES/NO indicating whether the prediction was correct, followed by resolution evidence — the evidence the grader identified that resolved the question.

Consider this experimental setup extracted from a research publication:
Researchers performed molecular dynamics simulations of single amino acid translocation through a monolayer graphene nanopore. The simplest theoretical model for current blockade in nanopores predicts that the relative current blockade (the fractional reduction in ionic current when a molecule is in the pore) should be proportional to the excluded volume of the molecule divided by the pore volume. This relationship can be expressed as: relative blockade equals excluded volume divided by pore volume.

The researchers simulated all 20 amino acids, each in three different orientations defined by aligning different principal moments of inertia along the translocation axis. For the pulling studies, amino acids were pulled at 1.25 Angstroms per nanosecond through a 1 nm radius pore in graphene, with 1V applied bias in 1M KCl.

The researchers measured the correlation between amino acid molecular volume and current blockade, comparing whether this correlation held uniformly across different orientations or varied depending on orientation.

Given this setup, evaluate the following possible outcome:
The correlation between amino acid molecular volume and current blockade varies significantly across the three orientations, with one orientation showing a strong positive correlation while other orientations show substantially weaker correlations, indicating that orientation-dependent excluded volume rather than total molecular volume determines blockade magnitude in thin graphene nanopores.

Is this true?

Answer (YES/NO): YES